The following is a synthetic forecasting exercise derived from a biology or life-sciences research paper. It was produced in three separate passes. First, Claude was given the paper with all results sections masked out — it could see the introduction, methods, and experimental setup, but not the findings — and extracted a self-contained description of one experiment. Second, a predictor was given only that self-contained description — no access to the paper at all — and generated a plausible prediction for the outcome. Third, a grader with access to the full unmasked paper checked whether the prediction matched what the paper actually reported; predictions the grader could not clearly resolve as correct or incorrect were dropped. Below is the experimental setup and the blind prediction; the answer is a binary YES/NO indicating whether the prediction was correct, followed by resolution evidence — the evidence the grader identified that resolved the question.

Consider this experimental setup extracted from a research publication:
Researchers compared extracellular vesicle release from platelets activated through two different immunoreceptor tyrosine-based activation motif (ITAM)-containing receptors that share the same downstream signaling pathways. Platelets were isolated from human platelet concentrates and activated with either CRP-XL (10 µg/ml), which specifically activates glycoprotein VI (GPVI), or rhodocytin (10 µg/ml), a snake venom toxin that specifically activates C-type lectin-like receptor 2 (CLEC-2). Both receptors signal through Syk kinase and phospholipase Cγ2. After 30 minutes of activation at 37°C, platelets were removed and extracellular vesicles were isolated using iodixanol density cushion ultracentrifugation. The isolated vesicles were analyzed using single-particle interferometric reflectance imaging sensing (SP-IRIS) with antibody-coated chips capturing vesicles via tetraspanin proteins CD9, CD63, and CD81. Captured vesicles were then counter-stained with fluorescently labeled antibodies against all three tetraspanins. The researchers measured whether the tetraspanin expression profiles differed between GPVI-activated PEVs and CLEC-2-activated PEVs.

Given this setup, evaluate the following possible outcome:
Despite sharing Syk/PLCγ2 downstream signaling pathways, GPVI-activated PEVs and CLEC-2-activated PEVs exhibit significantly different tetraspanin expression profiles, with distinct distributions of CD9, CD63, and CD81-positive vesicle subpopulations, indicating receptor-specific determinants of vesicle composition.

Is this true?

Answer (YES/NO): NO